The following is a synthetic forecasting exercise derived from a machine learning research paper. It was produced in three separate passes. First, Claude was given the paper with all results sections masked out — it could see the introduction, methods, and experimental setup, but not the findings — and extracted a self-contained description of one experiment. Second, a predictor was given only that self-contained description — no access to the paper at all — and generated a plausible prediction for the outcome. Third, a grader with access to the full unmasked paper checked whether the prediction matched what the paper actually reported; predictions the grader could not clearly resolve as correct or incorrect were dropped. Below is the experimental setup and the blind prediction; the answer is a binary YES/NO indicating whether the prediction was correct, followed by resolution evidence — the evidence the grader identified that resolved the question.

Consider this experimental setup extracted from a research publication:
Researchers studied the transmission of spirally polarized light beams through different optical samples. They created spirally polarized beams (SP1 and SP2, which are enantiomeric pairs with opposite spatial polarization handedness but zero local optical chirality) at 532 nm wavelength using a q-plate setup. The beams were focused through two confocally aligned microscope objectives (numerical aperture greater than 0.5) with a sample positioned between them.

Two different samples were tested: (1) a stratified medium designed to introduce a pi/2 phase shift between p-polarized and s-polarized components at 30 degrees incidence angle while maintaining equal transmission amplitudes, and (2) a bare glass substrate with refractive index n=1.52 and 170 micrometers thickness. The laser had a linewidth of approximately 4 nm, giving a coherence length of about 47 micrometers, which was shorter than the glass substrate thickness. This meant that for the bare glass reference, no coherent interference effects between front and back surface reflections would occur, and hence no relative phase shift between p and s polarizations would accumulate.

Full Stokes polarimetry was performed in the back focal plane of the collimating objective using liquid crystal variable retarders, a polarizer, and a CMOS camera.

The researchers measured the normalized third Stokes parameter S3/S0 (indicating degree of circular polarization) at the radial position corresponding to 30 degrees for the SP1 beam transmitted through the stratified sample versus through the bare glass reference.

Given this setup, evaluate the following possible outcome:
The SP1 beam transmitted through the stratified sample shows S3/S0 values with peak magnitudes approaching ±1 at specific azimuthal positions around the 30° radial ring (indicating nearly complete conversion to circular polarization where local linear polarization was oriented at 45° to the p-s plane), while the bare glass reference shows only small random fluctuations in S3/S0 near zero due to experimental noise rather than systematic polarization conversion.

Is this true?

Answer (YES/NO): NO